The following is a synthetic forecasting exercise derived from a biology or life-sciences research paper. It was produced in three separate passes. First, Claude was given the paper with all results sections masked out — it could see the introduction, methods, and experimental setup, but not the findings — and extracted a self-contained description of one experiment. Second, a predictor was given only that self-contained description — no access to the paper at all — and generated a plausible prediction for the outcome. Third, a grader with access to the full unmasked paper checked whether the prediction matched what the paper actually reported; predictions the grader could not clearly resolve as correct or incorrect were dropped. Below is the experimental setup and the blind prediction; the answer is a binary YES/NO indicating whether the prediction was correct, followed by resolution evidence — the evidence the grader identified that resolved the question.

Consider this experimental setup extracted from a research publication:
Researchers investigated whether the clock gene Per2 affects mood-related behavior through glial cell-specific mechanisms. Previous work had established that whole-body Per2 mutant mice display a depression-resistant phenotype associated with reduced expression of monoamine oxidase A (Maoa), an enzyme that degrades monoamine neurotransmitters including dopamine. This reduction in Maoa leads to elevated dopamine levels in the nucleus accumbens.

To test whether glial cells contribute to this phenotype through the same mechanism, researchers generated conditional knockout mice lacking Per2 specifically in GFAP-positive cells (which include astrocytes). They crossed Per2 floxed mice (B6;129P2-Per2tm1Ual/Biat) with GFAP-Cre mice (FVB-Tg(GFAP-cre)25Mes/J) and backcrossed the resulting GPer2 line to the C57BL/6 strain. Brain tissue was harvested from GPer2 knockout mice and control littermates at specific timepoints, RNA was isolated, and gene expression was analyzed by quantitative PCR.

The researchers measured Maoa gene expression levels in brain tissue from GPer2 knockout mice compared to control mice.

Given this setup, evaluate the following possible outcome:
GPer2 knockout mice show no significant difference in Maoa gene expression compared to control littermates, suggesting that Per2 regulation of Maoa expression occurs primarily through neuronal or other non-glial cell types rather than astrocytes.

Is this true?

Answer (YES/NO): YES